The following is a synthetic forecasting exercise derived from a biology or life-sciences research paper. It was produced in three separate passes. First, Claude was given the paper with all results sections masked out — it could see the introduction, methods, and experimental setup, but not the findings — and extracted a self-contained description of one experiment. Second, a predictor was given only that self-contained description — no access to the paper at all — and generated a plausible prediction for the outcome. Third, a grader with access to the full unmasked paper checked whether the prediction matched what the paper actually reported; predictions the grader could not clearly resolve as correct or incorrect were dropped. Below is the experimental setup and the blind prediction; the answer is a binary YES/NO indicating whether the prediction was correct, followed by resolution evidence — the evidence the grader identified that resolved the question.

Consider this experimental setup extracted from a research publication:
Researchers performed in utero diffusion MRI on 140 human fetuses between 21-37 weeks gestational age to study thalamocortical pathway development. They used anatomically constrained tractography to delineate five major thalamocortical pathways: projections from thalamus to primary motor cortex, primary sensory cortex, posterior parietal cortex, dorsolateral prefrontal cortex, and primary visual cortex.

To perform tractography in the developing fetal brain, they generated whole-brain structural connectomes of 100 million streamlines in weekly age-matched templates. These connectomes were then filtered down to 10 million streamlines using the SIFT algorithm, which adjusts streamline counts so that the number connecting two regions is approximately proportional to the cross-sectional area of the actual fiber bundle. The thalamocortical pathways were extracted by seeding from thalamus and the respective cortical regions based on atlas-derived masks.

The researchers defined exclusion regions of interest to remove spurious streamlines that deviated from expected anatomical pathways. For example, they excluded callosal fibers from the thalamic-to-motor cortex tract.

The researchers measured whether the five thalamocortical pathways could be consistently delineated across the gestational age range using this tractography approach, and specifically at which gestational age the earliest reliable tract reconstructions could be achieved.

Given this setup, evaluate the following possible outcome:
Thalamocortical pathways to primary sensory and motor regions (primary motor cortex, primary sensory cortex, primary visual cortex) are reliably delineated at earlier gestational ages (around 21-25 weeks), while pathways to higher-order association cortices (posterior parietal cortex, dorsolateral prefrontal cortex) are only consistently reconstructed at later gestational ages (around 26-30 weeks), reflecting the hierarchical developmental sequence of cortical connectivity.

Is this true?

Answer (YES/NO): NO